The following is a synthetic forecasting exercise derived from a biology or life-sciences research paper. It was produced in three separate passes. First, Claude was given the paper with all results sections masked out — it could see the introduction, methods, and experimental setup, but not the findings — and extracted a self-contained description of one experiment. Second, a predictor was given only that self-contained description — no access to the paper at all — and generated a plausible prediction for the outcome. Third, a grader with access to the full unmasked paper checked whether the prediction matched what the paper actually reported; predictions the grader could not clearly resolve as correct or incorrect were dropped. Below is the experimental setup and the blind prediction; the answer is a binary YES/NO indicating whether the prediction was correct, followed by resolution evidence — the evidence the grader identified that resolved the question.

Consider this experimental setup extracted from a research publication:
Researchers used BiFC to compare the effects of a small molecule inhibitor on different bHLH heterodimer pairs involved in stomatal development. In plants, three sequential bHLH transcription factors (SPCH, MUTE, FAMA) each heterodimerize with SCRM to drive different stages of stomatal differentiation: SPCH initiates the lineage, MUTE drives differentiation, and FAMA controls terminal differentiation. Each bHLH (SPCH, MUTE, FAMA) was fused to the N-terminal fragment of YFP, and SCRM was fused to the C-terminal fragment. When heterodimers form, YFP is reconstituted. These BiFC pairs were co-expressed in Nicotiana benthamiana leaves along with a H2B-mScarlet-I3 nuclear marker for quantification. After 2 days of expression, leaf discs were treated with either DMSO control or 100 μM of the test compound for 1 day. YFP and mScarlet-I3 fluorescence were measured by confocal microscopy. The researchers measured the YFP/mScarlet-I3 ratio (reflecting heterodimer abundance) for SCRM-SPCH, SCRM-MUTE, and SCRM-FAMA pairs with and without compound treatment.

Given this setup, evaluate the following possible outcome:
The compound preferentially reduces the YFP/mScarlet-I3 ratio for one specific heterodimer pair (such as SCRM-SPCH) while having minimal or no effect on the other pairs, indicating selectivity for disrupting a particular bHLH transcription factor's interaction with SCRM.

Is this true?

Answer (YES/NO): YES